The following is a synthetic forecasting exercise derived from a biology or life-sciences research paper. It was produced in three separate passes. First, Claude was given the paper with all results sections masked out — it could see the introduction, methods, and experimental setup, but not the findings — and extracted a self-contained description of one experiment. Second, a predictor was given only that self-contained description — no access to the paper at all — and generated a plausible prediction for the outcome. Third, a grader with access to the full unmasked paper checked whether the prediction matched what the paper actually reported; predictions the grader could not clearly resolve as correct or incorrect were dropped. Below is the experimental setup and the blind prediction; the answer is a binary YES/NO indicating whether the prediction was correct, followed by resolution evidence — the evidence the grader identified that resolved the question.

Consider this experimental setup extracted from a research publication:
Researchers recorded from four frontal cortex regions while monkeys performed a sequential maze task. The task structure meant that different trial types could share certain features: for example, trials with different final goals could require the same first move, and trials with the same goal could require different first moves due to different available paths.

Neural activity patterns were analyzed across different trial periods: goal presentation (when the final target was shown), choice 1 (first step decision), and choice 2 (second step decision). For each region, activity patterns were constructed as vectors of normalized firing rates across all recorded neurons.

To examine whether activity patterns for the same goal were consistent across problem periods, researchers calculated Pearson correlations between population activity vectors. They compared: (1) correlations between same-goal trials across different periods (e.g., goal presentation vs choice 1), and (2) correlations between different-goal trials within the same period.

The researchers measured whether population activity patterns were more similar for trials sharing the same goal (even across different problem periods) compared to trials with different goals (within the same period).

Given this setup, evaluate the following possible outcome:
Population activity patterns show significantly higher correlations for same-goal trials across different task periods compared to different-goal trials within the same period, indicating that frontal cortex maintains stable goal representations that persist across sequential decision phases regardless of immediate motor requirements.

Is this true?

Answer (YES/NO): NO